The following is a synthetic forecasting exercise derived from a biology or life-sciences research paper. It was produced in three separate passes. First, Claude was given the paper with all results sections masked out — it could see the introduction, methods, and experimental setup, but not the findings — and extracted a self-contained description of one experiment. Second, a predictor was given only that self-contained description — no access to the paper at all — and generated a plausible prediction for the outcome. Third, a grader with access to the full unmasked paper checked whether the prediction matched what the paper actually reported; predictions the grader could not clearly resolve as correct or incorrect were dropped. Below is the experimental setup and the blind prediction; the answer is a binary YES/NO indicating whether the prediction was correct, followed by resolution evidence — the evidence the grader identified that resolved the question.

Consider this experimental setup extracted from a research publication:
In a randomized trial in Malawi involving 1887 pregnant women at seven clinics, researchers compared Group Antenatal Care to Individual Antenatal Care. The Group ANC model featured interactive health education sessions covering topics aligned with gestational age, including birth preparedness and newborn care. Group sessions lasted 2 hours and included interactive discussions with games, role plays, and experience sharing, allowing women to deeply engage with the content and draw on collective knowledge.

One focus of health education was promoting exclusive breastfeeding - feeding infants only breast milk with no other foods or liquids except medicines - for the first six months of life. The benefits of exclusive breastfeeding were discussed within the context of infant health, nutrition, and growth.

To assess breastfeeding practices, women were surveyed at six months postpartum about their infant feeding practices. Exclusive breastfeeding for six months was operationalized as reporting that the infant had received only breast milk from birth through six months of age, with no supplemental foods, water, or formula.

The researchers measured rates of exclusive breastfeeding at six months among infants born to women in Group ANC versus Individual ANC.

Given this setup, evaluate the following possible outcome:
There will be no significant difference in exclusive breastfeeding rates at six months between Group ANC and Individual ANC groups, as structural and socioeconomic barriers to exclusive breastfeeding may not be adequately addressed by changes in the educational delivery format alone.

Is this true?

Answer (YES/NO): YES